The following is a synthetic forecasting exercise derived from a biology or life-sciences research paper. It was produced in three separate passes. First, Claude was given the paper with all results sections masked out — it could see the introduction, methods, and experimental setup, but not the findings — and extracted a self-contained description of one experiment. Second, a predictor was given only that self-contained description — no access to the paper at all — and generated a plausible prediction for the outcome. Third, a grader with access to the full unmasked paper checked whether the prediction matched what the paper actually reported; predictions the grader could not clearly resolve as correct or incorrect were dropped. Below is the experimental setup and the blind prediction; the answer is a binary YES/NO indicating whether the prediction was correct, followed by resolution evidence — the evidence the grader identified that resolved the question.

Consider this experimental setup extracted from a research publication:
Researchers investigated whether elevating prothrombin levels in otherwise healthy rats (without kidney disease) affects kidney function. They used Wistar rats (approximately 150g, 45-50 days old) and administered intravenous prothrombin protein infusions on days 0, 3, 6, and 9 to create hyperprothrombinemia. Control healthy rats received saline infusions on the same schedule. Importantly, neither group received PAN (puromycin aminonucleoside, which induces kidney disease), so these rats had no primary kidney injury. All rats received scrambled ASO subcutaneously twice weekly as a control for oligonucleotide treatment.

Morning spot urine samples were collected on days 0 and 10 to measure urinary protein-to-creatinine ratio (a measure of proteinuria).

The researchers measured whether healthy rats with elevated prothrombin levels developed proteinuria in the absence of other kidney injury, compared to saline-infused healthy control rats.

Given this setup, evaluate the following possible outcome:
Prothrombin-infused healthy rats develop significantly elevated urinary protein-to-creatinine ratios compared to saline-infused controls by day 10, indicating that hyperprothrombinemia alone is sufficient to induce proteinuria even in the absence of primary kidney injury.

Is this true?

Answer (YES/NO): NO